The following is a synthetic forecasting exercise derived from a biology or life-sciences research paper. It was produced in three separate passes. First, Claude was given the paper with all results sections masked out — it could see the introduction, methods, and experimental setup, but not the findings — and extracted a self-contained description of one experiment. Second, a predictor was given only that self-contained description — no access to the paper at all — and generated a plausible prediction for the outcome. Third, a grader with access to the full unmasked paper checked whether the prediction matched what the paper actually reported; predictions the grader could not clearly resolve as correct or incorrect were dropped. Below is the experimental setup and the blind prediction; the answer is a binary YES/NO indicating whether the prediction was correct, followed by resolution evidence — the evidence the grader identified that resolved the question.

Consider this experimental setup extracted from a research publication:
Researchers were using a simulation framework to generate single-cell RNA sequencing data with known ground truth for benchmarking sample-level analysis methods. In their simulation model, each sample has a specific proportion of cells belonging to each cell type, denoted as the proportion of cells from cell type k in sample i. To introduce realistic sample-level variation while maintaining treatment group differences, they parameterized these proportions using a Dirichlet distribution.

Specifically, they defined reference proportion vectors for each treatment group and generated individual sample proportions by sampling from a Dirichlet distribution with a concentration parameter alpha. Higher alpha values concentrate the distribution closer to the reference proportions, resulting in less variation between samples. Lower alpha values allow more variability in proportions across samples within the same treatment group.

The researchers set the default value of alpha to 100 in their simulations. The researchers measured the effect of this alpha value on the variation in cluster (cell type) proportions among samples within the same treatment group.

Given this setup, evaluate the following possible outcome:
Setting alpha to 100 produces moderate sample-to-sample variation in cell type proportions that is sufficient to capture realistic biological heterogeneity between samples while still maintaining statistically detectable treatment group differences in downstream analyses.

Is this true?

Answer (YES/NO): NO